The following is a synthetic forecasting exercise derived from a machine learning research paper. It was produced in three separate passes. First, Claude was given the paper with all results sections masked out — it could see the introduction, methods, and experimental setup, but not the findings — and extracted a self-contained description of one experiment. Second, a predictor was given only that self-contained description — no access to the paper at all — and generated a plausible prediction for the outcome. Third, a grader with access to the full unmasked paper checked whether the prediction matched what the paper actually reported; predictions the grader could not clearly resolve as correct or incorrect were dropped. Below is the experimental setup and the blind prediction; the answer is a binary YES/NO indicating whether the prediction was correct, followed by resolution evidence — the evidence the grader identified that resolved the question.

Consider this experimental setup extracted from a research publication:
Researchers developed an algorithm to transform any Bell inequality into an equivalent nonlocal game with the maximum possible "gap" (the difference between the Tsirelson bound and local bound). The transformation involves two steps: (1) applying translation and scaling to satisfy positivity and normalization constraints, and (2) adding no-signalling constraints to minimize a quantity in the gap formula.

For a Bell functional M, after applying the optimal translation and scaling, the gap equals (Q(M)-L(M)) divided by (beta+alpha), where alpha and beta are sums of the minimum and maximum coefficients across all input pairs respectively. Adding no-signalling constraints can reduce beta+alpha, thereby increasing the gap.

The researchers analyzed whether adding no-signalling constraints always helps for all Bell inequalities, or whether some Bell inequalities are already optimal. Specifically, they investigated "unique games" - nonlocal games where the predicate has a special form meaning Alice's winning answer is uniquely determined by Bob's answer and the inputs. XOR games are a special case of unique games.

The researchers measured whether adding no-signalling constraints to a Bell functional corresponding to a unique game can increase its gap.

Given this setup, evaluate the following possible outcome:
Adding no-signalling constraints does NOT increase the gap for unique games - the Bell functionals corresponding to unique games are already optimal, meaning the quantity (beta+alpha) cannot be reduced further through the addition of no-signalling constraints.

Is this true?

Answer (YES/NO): YES